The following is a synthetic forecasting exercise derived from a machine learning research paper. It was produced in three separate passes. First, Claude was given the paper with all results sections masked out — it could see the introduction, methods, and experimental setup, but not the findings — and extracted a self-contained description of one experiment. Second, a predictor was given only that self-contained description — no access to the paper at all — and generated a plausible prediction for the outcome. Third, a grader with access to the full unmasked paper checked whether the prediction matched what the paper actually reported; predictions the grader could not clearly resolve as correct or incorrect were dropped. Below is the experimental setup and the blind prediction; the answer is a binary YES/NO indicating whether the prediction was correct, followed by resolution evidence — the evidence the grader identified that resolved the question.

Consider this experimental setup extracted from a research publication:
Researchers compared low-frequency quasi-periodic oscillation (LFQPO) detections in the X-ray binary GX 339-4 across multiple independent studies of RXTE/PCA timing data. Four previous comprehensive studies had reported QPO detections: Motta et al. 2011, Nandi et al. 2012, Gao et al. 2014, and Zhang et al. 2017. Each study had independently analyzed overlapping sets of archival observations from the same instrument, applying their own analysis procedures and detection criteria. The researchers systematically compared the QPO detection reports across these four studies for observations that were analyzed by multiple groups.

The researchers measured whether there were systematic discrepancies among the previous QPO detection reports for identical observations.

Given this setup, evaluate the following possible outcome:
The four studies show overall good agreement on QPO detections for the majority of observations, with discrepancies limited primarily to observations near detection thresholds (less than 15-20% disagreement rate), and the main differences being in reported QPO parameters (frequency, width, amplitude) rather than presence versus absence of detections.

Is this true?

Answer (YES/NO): NO